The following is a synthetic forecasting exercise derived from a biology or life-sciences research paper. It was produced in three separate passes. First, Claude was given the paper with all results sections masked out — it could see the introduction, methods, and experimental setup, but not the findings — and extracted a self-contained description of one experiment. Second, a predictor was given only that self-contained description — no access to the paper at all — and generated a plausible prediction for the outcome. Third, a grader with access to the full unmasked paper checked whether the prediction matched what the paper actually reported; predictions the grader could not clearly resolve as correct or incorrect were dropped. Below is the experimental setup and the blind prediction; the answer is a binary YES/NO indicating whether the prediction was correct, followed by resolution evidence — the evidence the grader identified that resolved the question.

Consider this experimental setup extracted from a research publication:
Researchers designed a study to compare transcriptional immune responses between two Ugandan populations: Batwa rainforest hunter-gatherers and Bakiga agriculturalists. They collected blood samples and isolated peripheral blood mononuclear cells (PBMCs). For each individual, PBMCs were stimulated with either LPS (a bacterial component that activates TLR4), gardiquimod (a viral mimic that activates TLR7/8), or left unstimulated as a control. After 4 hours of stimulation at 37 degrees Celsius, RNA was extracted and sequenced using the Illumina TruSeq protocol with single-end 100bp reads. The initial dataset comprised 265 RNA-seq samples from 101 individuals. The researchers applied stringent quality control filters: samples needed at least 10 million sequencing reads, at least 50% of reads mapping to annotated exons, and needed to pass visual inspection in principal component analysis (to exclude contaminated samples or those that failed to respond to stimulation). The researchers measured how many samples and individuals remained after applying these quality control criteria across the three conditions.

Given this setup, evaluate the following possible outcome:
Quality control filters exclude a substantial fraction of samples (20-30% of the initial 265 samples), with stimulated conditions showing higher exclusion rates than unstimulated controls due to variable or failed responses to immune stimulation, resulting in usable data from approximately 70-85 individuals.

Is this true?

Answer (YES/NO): NO